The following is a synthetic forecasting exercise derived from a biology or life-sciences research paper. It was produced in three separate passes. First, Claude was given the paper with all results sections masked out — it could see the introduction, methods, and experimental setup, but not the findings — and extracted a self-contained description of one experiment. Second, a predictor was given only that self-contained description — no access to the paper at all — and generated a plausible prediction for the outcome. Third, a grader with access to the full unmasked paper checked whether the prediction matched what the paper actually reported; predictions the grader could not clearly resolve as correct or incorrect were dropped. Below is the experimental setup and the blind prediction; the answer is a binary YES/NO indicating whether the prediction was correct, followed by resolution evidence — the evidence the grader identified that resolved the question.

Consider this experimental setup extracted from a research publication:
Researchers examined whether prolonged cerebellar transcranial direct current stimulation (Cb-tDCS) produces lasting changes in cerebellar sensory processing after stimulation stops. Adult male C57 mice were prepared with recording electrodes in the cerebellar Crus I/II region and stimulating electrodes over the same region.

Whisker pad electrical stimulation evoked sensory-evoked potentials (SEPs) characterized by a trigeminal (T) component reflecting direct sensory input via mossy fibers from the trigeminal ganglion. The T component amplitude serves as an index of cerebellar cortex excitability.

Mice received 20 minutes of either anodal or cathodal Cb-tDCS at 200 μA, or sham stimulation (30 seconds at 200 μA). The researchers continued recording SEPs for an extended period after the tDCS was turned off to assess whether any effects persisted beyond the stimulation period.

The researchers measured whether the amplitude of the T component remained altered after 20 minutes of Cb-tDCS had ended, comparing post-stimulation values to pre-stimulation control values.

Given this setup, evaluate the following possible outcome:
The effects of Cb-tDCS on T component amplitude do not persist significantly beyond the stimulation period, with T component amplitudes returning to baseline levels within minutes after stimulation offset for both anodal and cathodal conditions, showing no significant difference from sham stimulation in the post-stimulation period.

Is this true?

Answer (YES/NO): YES